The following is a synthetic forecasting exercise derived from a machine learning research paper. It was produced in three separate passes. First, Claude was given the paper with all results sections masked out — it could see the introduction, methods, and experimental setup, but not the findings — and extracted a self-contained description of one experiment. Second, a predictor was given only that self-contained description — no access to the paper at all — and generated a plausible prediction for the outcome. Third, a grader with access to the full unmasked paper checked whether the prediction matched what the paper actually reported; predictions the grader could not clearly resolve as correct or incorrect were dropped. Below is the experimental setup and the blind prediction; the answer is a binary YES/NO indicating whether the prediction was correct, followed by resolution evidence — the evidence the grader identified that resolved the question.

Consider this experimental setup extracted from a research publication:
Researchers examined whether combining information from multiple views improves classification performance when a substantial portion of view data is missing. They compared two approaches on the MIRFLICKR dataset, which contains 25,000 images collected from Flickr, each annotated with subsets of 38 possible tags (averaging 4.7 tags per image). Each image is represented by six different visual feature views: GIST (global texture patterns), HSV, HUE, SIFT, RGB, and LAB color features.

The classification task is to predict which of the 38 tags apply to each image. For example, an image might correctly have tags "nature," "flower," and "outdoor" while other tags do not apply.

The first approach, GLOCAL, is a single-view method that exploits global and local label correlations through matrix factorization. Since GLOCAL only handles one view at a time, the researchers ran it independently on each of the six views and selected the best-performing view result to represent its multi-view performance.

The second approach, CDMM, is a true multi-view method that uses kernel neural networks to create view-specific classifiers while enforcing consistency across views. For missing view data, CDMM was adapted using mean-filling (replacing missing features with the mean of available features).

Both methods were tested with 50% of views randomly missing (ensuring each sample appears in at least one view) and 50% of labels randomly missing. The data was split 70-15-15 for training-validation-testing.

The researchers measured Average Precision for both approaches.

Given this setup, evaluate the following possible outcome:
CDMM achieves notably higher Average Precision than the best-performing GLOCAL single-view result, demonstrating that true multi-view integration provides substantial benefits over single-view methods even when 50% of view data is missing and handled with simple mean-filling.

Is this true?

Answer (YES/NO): YES